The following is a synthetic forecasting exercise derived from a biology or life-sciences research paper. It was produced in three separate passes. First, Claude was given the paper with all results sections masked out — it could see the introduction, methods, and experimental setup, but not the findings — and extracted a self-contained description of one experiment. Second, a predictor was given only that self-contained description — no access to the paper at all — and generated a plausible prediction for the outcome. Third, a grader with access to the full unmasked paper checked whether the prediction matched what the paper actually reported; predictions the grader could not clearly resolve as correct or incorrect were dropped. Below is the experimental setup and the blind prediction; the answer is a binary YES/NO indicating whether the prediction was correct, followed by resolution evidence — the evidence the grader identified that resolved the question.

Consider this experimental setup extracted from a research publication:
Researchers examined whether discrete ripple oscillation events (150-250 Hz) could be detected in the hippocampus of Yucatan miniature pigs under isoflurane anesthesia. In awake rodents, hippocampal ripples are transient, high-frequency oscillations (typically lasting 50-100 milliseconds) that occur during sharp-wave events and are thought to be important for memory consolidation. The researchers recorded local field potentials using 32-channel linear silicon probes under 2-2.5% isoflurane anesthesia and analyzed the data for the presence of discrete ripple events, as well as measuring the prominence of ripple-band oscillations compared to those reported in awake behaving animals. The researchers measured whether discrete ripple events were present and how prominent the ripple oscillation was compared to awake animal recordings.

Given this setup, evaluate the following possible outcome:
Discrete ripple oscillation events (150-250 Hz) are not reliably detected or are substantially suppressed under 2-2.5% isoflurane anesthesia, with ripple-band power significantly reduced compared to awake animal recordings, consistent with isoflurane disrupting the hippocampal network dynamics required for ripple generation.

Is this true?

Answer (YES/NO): YES